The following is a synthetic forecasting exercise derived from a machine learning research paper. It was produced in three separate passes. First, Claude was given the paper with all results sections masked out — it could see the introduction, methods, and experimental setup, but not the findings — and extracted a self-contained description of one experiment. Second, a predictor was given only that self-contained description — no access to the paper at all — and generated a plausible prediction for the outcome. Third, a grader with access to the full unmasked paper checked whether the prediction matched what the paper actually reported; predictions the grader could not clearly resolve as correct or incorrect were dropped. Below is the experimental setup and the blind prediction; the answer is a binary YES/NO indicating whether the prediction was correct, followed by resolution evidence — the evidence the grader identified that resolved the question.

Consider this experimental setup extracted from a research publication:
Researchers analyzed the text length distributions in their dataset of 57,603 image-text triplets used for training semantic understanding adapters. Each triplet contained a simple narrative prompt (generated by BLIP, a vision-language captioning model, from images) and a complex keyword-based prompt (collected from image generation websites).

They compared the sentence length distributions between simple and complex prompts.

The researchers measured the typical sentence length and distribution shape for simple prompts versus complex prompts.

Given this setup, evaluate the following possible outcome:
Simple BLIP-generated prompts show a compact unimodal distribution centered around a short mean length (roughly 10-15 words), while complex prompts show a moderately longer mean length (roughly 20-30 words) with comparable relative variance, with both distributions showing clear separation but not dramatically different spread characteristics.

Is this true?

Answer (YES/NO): NO